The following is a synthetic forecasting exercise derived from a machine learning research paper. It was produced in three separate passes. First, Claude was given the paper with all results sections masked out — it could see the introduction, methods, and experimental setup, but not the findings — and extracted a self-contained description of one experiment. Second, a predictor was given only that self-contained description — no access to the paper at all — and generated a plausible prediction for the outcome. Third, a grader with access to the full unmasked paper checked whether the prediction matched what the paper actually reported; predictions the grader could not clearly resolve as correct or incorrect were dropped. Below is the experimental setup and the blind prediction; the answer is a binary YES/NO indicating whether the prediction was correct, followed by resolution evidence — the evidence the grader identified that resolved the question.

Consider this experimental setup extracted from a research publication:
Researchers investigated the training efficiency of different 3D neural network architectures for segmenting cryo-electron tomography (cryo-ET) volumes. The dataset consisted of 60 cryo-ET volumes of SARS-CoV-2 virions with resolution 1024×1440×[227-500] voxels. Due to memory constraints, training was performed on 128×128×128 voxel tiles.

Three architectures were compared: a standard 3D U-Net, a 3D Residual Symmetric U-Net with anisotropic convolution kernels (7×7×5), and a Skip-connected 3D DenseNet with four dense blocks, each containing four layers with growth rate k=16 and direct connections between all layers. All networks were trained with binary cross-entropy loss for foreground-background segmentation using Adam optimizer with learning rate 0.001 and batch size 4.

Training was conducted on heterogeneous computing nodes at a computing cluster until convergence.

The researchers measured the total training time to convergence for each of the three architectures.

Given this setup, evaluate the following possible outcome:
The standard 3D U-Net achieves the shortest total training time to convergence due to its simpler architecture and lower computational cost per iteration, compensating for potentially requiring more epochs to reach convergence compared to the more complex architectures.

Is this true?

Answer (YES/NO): YES